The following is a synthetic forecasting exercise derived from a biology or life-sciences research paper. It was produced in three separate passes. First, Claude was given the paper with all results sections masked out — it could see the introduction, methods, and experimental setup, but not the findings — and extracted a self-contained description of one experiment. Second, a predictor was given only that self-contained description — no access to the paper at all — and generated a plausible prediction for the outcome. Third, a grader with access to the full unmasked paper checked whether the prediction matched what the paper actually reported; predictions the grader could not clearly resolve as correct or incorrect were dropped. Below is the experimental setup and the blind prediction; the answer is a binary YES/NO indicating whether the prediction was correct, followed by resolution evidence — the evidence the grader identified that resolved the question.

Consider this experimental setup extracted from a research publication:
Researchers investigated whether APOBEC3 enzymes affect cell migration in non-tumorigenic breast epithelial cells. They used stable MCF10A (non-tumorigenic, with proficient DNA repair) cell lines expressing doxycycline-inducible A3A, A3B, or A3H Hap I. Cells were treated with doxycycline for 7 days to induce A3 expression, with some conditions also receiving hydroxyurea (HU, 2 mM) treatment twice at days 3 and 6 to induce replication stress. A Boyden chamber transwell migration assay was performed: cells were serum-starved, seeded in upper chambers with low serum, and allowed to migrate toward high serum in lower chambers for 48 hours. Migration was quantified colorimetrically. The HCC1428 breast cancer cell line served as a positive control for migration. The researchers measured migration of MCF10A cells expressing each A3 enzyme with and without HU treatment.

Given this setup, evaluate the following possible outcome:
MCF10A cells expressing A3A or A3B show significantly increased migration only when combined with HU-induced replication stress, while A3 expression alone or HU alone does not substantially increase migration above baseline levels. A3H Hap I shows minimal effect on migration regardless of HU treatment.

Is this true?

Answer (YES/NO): NO